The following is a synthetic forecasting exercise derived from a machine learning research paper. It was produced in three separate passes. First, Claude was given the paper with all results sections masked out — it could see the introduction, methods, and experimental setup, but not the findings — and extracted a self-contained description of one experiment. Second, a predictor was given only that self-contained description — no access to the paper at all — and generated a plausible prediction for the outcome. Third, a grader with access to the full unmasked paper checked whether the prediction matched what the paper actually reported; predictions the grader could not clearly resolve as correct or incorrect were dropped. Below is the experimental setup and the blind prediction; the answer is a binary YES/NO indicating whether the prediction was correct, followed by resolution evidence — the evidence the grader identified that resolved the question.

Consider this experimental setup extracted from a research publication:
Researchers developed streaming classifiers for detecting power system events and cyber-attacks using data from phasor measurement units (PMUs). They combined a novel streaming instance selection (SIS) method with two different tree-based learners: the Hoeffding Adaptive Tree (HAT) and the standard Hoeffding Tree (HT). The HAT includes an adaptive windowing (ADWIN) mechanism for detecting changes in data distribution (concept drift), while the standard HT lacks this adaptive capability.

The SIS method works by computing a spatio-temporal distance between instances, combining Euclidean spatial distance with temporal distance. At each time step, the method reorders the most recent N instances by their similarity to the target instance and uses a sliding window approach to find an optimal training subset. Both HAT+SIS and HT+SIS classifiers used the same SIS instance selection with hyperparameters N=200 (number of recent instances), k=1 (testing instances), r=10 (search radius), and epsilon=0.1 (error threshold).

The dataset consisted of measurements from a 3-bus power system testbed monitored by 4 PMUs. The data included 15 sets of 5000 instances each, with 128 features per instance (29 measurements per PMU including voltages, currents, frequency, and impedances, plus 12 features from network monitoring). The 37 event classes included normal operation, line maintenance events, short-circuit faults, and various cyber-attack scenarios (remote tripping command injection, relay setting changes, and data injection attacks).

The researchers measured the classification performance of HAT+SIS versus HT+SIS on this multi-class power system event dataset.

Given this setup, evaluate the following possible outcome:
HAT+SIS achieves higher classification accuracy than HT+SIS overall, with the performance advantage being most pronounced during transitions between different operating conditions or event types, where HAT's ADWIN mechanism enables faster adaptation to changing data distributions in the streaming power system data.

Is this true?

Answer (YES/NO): NO